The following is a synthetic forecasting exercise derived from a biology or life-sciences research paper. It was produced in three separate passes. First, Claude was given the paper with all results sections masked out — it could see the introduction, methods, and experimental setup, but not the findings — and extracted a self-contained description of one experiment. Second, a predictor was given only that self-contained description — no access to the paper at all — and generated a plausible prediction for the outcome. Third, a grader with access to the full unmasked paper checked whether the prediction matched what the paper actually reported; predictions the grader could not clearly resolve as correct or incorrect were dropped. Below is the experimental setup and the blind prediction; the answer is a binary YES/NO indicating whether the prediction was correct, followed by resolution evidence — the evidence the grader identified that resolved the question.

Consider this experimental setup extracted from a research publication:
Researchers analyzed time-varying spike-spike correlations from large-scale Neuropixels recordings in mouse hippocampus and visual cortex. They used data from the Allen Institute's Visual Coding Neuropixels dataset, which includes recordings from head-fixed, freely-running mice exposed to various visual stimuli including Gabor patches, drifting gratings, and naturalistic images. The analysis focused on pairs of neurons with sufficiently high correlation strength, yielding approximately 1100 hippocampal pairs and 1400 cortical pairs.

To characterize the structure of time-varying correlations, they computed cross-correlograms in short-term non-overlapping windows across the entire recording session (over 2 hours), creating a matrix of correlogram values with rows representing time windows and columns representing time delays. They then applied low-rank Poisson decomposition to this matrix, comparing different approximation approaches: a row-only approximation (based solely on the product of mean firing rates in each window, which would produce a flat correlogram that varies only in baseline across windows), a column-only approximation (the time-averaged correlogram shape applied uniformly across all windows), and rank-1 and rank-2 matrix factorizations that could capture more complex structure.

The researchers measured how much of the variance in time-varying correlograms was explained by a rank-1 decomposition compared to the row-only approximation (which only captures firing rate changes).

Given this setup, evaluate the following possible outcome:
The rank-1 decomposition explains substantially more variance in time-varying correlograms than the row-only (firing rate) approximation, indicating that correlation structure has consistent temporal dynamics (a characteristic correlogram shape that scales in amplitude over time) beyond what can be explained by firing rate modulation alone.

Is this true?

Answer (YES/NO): YES